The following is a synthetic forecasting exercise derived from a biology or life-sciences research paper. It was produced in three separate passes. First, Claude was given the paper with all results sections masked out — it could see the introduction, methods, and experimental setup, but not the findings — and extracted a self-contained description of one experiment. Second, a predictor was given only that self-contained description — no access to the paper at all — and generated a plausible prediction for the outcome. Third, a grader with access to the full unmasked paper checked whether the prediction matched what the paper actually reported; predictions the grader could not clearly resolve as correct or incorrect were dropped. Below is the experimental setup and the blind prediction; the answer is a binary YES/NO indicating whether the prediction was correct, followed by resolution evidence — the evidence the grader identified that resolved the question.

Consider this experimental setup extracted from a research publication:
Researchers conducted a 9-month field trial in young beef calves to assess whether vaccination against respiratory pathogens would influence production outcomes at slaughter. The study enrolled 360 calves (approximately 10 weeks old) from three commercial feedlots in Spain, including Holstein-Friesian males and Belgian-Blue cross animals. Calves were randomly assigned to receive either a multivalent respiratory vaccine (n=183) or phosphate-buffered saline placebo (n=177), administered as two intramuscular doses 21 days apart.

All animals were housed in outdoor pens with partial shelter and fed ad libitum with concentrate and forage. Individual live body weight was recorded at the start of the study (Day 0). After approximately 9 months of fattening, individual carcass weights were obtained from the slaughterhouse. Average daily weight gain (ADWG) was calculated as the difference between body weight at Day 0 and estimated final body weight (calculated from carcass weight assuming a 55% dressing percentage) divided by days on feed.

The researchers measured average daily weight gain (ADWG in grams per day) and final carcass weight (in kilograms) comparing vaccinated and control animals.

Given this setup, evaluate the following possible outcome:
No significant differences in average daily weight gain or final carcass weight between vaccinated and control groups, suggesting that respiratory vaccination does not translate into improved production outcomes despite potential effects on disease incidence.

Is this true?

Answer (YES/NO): NO